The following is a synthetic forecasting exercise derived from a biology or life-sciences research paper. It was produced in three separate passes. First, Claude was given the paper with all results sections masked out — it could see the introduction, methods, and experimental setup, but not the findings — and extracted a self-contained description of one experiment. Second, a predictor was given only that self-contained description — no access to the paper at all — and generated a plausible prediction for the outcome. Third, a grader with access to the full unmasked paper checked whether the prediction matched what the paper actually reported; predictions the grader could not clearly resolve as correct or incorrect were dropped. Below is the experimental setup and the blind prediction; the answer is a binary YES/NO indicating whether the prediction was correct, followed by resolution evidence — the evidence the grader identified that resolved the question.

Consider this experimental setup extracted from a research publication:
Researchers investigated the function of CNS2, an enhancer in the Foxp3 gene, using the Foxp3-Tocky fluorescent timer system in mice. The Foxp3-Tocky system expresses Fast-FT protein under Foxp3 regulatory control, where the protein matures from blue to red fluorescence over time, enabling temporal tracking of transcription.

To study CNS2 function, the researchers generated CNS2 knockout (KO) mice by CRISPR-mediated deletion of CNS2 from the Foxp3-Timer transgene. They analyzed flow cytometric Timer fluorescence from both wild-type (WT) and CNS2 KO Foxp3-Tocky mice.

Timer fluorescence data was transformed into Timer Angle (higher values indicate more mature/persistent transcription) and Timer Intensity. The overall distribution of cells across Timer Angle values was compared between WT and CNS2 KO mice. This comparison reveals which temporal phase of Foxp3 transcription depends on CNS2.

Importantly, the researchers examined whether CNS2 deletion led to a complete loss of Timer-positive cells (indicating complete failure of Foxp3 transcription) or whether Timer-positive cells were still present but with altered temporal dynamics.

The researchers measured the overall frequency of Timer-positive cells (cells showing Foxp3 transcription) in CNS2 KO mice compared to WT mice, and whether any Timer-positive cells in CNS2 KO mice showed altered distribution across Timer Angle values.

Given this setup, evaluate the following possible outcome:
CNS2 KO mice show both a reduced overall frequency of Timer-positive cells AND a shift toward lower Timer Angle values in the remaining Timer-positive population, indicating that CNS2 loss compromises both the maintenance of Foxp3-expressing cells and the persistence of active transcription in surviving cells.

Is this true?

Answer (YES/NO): YES